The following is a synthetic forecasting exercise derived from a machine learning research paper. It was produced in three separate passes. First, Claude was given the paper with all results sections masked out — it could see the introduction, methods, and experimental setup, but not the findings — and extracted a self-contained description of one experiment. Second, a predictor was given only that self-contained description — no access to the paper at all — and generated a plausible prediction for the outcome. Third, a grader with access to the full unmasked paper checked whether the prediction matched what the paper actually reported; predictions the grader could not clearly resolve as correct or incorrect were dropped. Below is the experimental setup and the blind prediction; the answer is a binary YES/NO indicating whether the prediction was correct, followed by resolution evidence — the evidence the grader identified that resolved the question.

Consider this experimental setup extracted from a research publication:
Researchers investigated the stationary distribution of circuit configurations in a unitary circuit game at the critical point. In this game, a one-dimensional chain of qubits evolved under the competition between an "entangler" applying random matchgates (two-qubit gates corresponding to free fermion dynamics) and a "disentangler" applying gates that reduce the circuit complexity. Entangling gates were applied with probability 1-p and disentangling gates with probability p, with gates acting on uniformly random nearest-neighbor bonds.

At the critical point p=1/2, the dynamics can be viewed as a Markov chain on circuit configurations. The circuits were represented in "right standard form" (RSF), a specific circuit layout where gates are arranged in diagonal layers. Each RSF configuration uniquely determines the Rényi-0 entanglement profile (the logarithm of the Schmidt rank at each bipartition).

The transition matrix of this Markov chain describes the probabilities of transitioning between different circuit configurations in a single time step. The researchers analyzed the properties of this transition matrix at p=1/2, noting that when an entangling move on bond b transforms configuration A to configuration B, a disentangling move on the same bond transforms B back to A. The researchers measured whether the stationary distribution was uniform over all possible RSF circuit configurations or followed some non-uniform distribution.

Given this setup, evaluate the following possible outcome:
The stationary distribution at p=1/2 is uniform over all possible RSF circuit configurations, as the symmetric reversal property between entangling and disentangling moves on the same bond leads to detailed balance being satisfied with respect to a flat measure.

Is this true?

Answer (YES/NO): YES